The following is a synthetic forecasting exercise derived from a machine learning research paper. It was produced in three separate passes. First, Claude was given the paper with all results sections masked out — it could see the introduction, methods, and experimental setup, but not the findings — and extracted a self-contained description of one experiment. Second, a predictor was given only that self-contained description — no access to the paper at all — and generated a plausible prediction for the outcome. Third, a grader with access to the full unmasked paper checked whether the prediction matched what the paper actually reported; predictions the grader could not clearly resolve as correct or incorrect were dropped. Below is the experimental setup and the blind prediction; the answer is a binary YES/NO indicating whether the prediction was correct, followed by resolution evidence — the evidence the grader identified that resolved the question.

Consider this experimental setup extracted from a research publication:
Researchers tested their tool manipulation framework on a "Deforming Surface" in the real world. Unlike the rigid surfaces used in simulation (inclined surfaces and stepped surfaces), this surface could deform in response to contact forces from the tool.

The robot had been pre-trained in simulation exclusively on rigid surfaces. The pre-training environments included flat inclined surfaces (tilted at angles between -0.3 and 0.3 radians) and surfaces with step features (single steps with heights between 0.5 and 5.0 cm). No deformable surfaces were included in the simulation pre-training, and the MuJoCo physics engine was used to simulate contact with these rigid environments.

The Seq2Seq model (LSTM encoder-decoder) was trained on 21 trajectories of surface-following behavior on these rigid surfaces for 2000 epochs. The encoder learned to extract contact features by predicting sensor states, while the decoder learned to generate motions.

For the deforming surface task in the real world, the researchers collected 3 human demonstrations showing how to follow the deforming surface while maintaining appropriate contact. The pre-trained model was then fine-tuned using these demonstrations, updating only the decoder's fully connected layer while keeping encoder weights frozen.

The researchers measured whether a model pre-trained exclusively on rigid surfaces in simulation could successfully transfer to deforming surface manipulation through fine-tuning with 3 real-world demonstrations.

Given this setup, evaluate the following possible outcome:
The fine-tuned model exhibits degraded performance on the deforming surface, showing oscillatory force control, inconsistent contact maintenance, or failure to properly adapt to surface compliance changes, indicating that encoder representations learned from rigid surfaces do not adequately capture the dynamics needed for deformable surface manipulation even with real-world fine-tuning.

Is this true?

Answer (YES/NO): NO